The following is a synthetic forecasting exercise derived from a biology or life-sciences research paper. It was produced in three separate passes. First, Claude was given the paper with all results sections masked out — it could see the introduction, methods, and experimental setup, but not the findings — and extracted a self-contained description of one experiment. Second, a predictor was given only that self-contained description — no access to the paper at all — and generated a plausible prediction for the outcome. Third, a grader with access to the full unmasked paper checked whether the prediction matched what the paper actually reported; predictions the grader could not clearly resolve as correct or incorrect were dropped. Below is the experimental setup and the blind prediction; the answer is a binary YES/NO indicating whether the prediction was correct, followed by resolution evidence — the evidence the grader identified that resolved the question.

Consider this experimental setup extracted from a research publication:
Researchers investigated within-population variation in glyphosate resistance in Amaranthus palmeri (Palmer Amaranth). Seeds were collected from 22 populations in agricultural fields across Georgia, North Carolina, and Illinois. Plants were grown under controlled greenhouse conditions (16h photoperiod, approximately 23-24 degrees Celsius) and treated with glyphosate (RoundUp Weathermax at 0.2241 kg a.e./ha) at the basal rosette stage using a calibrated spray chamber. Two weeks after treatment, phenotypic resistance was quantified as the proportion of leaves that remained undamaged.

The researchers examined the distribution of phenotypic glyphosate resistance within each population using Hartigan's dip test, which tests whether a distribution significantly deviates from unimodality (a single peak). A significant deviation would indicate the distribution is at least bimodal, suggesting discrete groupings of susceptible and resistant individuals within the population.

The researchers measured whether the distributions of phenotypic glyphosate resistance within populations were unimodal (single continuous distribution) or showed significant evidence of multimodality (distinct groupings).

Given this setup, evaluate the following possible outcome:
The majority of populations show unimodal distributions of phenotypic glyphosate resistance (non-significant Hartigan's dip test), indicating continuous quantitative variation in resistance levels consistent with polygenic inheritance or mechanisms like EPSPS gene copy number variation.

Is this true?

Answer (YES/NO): NO